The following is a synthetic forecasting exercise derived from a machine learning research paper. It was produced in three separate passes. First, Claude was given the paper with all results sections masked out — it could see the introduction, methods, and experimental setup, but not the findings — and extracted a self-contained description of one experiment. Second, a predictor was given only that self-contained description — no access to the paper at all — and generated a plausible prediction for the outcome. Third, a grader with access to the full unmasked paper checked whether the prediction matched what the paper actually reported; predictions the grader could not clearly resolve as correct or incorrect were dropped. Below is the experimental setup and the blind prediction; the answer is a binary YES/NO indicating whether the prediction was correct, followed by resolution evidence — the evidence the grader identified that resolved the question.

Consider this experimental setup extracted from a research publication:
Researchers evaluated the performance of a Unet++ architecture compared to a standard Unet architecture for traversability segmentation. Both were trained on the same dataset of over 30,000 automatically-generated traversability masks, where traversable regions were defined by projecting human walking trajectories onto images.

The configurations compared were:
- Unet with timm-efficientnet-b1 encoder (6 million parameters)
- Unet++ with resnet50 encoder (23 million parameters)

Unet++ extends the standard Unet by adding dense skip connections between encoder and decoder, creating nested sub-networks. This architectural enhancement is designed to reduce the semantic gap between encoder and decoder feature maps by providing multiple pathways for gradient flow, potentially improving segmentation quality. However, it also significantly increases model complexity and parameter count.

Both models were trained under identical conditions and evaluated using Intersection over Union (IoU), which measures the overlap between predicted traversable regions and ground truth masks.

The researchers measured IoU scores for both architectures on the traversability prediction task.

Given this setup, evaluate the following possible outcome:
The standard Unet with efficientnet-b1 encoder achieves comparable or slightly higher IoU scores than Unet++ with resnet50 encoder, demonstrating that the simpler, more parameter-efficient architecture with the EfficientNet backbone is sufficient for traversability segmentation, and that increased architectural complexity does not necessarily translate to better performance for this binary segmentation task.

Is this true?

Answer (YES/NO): YES